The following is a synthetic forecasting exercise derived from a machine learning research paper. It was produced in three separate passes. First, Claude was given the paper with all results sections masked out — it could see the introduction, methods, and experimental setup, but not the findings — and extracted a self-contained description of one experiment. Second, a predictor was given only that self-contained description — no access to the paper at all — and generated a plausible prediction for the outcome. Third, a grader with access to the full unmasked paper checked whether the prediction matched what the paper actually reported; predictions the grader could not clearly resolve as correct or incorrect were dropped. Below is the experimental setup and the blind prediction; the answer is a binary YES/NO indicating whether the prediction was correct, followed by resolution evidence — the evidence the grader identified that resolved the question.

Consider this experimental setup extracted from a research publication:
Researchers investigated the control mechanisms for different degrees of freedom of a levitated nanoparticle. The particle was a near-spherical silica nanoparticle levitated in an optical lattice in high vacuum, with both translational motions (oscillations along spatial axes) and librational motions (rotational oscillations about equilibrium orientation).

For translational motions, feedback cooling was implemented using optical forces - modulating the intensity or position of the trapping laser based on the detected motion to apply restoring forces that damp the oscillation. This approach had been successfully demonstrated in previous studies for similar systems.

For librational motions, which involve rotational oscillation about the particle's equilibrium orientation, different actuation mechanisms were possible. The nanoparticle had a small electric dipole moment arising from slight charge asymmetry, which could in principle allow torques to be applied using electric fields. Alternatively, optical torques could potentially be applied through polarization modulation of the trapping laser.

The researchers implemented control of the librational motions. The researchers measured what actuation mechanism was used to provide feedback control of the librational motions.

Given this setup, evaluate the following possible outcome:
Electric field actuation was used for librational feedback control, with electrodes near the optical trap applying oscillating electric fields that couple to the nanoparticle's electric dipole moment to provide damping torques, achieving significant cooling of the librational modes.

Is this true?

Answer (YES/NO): YES